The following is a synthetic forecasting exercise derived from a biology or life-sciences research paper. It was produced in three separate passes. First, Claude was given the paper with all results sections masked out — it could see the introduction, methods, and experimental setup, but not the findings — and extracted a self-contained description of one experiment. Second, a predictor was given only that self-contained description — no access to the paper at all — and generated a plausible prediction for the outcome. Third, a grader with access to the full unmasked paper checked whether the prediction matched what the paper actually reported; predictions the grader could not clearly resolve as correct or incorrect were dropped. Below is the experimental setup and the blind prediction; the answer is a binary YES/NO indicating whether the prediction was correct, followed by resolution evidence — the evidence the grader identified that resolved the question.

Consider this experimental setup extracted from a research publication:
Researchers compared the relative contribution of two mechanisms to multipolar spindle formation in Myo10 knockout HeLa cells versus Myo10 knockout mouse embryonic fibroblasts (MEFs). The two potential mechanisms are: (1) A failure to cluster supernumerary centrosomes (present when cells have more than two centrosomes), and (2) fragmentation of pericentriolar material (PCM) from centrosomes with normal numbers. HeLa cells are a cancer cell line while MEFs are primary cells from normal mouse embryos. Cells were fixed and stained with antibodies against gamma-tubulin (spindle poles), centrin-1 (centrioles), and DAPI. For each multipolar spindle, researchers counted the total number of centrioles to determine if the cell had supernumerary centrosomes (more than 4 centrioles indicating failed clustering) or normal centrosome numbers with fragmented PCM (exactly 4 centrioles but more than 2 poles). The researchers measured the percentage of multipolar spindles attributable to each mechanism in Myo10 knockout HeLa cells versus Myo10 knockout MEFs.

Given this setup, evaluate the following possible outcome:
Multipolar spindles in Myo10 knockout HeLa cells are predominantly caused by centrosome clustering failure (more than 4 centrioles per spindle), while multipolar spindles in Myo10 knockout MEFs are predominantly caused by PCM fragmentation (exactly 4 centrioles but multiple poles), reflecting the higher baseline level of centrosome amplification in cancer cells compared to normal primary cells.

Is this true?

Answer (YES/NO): YES